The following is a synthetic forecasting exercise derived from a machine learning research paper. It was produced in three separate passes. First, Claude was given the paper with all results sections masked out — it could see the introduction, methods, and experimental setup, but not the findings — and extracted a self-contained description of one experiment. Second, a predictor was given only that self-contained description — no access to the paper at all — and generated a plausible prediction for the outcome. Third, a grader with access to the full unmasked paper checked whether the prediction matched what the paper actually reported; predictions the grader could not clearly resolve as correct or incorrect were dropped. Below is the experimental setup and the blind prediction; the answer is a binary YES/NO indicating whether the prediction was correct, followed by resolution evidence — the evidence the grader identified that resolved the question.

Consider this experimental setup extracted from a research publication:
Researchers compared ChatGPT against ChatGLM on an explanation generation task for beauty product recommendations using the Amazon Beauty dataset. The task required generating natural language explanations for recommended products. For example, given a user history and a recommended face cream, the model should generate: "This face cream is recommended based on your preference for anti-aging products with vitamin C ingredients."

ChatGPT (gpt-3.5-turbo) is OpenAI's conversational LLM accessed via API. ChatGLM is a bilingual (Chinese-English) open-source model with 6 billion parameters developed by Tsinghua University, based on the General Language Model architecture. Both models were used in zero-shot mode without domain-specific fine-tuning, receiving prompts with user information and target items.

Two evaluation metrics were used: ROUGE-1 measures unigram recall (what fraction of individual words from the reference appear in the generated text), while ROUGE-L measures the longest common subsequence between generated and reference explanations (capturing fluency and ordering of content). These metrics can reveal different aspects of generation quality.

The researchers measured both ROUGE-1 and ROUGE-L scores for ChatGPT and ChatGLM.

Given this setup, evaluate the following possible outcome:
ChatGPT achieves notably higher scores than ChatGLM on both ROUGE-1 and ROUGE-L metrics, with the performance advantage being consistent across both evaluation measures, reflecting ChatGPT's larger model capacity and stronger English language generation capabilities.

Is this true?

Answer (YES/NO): NO